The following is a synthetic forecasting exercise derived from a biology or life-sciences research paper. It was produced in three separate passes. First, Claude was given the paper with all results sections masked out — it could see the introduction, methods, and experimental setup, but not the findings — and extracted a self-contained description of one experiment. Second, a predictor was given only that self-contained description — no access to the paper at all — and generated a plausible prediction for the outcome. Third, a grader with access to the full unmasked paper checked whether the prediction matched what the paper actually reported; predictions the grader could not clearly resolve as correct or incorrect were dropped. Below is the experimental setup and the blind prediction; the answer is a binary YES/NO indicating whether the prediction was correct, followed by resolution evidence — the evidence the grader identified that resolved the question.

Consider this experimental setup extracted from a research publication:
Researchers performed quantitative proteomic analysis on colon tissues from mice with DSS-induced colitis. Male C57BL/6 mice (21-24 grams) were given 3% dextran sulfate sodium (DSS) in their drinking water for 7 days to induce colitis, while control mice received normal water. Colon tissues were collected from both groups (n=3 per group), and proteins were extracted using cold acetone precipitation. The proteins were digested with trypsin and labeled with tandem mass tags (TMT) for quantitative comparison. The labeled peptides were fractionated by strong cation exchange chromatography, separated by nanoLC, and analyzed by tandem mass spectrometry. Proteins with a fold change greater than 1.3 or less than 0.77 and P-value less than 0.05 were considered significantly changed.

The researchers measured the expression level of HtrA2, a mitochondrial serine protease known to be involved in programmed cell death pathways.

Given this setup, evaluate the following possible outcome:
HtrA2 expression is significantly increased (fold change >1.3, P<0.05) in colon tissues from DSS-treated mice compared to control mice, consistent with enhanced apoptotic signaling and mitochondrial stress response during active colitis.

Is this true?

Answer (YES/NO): NO